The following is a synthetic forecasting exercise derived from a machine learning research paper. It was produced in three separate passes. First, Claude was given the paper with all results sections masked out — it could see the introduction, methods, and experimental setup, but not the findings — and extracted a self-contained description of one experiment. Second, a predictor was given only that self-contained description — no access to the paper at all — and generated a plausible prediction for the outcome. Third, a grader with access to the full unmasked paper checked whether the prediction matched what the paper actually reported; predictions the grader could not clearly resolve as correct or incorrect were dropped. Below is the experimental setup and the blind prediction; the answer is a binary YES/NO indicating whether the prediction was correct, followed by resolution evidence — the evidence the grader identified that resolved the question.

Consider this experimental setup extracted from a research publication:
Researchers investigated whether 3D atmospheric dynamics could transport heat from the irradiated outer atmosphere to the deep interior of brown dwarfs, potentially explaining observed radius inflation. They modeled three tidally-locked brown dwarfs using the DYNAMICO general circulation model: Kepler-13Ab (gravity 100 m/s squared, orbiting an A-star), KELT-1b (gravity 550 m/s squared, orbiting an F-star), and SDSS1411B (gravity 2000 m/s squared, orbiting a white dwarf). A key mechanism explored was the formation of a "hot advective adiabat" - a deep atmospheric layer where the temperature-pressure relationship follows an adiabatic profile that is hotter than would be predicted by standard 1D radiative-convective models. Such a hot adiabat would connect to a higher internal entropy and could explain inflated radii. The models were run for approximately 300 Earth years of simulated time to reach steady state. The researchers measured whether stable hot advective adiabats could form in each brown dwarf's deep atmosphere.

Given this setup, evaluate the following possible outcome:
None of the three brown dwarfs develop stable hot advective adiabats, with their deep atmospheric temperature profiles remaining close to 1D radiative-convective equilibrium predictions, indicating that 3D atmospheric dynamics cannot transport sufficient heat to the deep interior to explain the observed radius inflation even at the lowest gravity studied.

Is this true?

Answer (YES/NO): NO